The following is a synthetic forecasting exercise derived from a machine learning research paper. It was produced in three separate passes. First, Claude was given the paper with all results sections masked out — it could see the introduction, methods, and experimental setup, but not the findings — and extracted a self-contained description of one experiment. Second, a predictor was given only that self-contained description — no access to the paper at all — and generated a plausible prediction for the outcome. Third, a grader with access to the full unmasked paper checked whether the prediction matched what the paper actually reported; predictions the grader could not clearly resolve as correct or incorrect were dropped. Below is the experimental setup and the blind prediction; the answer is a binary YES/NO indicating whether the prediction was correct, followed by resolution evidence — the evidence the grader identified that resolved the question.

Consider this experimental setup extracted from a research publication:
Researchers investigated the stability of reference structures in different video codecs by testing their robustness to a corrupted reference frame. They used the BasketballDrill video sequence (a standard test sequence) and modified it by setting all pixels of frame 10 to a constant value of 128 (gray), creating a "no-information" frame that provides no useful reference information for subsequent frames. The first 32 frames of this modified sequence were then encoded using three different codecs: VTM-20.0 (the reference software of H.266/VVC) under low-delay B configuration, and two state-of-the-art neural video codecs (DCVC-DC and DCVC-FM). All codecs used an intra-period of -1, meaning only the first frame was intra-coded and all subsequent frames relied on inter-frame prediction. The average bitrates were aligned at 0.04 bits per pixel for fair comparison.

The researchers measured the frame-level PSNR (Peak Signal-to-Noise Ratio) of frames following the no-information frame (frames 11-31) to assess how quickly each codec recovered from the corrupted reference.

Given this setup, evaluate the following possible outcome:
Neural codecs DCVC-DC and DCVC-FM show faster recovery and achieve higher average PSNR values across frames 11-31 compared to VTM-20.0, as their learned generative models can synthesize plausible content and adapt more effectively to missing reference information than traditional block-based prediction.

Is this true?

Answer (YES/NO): NO